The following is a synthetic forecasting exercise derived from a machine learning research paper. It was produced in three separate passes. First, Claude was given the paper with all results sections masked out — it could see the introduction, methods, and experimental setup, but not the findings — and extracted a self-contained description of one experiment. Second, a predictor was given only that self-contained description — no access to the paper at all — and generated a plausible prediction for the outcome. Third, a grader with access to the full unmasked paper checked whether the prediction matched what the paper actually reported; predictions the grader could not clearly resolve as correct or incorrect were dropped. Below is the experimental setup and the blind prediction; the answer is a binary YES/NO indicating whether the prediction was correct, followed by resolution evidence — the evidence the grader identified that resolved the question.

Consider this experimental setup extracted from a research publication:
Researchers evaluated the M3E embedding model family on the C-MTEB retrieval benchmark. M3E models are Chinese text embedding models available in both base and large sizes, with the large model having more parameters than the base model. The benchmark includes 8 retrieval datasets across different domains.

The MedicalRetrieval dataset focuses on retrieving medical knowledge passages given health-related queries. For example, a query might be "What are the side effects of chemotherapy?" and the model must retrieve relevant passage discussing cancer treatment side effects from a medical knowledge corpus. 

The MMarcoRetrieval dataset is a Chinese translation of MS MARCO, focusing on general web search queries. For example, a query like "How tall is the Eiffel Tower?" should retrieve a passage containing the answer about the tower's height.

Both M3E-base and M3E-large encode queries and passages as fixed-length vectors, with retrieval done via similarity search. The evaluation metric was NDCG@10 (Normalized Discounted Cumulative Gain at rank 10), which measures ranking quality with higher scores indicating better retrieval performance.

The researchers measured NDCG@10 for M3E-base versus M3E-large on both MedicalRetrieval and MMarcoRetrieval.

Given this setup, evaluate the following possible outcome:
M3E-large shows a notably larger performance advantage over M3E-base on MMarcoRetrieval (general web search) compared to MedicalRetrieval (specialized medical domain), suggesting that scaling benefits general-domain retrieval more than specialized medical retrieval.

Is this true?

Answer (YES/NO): NO